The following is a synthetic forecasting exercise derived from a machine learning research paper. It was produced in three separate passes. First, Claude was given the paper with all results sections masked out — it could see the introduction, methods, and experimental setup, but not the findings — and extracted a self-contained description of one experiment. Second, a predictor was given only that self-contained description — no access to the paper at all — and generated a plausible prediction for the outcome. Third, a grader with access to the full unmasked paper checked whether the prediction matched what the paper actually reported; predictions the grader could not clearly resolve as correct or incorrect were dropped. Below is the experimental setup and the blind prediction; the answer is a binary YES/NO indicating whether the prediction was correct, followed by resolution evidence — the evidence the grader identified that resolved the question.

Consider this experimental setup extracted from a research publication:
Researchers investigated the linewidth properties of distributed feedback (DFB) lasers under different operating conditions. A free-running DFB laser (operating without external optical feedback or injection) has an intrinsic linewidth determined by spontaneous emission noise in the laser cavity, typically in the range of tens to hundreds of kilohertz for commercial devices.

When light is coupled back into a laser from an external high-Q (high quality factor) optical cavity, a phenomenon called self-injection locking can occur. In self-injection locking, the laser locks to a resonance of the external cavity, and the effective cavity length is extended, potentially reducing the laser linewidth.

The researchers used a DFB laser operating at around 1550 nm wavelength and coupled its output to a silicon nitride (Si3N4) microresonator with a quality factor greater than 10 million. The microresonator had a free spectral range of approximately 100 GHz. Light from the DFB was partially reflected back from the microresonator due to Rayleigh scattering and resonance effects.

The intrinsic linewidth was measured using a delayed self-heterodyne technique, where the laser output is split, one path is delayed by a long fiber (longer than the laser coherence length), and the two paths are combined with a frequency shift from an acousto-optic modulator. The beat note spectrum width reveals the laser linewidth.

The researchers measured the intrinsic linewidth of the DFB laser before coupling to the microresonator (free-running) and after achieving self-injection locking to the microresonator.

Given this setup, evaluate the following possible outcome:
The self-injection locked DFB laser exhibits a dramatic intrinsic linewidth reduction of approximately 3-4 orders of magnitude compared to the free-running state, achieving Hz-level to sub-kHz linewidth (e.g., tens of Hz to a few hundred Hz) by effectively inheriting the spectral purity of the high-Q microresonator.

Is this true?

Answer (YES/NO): YES